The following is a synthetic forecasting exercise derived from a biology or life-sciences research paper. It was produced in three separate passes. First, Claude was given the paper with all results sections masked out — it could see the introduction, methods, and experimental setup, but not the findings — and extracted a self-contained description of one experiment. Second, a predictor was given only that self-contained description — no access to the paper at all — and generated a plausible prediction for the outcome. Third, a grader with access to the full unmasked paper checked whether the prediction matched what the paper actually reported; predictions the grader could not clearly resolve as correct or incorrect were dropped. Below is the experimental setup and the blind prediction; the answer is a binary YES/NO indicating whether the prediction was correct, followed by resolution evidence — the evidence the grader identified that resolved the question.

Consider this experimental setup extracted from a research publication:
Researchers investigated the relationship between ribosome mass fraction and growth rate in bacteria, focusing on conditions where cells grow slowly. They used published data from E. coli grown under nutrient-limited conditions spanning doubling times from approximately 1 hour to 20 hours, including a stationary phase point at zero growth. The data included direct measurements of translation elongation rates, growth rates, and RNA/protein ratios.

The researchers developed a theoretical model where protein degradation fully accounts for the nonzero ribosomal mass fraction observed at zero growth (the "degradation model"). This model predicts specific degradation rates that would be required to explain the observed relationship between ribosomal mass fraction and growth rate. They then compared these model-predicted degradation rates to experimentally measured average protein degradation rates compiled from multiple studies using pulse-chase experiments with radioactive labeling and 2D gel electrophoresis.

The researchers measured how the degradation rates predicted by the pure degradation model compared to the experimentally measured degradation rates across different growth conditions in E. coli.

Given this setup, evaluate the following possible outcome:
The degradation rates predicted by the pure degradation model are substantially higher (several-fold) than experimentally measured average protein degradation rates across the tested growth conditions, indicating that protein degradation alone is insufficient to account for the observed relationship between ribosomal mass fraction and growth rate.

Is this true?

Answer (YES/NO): YES